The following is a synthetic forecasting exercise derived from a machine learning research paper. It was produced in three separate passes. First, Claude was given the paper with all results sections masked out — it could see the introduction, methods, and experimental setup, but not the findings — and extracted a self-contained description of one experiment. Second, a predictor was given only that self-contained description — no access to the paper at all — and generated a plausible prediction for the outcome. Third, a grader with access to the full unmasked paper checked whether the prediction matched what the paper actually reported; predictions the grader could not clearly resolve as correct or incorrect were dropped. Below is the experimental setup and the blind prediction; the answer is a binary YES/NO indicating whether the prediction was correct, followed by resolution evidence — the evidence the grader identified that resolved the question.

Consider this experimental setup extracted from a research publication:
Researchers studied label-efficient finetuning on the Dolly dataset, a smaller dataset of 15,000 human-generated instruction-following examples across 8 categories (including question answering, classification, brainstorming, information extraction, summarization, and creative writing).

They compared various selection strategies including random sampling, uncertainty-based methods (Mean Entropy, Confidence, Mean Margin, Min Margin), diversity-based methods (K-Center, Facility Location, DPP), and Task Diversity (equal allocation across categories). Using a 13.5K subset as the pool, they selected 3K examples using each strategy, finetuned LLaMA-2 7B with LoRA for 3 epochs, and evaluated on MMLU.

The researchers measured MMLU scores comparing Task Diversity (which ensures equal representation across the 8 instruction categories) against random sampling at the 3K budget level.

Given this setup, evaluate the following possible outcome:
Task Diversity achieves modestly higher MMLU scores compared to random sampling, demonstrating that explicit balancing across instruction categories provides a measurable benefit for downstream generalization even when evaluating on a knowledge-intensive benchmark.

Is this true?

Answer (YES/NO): NO